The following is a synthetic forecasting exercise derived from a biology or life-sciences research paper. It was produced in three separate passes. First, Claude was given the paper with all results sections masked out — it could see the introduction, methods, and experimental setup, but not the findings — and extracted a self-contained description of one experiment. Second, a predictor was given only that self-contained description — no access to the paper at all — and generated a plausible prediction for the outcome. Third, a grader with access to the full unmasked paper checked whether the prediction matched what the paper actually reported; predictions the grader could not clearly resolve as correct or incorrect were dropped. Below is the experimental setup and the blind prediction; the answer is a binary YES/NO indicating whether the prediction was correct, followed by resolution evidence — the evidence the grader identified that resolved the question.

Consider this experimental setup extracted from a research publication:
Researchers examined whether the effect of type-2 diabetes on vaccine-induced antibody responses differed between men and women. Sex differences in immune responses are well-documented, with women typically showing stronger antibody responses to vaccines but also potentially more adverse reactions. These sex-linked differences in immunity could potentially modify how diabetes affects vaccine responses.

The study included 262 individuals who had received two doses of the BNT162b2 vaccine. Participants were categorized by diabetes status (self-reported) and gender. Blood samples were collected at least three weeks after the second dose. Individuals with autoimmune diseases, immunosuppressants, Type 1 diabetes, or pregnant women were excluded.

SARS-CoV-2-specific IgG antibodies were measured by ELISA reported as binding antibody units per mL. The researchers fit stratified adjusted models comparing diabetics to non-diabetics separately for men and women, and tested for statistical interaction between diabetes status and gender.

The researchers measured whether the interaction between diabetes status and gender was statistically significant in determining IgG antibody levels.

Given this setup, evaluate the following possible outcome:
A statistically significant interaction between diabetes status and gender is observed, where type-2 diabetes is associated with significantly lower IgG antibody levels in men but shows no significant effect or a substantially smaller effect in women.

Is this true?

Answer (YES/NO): NO